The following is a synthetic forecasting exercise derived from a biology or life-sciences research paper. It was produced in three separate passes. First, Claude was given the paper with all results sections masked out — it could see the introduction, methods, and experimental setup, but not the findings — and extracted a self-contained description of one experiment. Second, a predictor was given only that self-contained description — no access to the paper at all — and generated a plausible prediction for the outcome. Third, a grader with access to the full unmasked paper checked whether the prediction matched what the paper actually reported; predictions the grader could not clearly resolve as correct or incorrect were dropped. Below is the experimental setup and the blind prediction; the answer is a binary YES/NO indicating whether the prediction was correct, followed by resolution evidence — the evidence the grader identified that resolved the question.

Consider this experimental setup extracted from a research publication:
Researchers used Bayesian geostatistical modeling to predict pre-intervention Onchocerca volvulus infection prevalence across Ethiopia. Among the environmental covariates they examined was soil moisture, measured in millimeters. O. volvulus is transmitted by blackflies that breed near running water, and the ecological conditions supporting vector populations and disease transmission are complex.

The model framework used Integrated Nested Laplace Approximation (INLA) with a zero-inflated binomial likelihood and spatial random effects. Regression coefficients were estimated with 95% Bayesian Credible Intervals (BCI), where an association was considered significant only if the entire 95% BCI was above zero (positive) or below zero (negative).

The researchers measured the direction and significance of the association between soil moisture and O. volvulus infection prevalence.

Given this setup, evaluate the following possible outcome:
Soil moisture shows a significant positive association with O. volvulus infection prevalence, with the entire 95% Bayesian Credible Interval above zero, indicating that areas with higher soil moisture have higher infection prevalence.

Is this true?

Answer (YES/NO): YES